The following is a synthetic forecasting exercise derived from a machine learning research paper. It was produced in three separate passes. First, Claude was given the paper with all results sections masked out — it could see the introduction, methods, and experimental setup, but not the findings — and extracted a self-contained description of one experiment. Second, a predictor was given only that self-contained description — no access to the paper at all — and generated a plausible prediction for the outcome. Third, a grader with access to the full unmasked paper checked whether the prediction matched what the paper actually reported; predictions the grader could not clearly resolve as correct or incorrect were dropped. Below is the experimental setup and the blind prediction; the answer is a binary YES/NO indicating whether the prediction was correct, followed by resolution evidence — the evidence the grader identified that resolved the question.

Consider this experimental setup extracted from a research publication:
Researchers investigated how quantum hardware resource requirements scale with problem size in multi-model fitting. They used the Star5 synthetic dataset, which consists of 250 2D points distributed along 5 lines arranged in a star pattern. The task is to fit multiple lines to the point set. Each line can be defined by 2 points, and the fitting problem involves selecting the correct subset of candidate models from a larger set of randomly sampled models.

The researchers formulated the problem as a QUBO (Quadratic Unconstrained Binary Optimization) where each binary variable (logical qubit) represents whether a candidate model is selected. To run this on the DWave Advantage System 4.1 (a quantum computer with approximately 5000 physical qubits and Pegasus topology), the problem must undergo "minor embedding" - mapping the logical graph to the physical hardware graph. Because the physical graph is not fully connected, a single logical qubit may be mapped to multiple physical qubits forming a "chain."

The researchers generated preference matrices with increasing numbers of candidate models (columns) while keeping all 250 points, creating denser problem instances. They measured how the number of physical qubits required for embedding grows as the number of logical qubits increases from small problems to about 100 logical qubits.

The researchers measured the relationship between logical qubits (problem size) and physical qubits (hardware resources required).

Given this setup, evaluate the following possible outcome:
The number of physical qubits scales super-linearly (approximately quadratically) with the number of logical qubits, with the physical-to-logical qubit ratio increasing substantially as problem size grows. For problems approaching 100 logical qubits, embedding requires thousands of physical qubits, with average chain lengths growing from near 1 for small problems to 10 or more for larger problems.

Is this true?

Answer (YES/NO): NO